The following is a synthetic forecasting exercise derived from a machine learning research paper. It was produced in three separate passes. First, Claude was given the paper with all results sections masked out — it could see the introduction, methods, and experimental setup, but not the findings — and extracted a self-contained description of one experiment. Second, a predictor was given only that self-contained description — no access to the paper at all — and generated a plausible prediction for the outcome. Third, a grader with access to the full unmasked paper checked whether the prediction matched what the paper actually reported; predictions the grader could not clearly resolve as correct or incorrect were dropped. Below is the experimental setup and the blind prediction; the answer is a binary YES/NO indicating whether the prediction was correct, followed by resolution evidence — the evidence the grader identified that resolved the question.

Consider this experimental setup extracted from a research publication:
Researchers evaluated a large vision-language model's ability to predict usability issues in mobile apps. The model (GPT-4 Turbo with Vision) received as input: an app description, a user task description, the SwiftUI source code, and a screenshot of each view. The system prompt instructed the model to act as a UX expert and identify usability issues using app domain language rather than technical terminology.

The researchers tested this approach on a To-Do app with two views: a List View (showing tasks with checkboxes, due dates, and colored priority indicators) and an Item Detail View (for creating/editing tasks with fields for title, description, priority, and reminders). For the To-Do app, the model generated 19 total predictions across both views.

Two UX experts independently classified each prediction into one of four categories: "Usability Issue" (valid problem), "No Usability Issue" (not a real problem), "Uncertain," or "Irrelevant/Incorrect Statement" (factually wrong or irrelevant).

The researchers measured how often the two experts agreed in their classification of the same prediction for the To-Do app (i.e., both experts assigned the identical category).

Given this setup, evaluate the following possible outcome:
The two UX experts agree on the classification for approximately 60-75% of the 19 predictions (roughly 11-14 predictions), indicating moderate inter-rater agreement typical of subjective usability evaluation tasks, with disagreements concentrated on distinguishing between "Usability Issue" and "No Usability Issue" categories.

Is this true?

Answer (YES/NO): NO